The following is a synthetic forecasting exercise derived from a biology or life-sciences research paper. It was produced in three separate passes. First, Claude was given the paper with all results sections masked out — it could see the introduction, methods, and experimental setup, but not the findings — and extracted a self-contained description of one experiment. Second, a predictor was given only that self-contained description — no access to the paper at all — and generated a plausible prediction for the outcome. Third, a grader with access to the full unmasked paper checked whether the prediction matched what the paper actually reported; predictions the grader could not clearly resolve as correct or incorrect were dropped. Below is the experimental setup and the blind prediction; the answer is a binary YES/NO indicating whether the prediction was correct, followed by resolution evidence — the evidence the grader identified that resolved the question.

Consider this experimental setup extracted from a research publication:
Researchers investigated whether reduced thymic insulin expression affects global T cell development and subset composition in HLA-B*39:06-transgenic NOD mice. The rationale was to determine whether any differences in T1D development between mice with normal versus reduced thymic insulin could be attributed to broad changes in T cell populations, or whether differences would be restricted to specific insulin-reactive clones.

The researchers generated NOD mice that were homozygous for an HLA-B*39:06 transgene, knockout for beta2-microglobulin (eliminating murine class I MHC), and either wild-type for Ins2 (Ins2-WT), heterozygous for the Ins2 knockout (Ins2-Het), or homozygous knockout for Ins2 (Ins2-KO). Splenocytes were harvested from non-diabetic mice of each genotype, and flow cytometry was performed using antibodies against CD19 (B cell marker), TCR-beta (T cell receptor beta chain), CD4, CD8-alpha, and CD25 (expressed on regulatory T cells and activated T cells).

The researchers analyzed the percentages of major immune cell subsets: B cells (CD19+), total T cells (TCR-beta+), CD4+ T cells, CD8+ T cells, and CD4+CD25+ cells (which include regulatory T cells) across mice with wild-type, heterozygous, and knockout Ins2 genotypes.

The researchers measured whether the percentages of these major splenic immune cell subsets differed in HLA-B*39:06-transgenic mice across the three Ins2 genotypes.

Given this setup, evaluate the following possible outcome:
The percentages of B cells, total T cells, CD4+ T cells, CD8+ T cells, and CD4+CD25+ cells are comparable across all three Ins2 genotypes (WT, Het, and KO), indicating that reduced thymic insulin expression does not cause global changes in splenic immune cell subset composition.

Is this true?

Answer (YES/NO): YES